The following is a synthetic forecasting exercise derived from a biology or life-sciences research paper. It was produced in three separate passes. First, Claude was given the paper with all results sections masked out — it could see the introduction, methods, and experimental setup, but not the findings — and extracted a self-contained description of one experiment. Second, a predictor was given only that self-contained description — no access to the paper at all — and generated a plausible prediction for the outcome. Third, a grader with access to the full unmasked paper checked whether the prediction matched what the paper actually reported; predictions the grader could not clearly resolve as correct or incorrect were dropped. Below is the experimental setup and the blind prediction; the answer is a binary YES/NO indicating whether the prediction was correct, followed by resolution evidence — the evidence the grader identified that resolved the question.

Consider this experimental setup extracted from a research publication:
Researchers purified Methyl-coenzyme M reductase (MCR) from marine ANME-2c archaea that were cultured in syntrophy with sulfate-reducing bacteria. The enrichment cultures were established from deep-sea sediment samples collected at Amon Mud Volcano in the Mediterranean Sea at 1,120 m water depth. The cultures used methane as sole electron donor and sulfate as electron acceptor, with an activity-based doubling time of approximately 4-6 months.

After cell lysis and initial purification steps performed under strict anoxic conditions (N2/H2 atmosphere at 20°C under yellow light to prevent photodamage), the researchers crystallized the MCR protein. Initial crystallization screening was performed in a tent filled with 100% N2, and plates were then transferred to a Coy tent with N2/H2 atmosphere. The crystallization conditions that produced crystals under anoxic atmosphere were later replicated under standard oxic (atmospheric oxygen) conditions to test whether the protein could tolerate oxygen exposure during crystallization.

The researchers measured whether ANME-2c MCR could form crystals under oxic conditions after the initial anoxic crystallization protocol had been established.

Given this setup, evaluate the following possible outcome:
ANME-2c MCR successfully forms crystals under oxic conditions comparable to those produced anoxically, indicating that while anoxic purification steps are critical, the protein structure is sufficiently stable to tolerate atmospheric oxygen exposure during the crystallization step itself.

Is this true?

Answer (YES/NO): YES